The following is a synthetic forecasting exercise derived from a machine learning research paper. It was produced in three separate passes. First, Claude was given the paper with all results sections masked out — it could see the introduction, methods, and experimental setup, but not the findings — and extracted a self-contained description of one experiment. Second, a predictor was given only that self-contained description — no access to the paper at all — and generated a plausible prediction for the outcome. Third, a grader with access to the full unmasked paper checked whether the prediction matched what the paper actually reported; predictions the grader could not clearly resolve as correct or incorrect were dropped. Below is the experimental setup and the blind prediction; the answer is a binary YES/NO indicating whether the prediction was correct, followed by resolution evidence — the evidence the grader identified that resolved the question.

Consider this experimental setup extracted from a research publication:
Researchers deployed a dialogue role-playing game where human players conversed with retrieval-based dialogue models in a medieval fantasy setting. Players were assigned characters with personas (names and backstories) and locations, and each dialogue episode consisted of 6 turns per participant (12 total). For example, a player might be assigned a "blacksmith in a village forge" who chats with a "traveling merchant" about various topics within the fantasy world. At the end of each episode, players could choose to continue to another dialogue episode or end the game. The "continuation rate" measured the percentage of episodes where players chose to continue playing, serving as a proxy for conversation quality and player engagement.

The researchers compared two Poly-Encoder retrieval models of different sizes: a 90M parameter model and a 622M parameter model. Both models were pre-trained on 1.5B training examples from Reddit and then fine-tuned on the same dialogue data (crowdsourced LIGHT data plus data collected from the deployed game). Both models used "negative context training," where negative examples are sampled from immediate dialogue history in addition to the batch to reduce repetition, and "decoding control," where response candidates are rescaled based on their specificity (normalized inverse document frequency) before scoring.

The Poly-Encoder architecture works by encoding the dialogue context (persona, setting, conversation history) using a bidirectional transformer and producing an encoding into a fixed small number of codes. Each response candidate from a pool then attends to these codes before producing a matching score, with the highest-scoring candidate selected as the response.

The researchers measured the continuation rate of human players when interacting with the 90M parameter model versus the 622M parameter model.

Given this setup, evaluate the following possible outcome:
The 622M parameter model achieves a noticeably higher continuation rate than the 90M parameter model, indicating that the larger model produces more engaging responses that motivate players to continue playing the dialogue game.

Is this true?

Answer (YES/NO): NO